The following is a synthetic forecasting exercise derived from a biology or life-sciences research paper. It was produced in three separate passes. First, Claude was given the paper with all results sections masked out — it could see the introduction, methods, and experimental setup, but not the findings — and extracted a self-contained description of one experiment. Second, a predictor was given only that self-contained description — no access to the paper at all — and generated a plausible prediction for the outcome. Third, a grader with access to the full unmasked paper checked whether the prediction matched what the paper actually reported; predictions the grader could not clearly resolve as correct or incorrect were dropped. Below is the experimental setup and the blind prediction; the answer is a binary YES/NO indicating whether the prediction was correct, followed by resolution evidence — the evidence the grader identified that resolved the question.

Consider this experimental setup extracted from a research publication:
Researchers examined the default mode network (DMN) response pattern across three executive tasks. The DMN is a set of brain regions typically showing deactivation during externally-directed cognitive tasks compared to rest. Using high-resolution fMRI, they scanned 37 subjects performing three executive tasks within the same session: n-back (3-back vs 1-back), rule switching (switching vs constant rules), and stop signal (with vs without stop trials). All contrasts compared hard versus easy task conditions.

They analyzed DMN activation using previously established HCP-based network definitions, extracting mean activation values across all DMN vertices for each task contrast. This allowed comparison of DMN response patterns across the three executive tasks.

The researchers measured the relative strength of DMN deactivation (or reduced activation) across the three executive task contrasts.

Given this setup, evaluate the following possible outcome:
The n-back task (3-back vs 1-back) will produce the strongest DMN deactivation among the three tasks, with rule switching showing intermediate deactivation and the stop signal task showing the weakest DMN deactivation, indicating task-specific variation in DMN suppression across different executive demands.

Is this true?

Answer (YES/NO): NO